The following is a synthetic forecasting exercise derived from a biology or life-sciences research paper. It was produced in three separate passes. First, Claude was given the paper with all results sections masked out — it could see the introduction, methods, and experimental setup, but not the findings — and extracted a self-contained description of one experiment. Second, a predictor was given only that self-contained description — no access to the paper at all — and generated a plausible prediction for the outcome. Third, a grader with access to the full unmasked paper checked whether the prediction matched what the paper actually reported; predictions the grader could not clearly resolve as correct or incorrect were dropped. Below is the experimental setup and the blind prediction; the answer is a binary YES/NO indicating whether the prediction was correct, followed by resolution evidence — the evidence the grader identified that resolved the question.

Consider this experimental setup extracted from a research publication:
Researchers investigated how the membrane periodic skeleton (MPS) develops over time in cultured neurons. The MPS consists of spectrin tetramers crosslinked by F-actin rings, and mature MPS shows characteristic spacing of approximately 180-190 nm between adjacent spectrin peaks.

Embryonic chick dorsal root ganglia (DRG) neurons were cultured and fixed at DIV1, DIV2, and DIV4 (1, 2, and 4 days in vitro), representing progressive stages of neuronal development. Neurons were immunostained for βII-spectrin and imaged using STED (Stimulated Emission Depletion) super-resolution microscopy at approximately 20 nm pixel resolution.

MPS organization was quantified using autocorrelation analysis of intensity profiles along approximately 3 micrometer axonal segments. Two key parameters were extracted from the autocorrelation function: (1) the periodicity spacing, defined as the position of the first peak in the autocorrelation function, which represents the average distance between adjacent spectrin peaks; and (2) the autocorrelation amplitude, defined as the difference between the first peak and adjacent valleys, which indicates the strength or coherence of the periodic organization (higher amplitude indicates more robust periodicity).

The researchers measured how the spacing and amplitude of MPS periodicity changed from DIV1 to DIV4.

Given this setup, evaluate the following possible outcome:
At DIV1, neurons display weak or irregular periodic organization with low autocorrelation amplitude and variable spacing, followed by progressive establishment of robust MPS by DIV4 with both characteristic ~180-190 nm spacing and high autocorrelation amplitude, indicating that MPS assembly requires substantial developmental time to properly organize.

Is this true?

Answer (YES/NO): NO